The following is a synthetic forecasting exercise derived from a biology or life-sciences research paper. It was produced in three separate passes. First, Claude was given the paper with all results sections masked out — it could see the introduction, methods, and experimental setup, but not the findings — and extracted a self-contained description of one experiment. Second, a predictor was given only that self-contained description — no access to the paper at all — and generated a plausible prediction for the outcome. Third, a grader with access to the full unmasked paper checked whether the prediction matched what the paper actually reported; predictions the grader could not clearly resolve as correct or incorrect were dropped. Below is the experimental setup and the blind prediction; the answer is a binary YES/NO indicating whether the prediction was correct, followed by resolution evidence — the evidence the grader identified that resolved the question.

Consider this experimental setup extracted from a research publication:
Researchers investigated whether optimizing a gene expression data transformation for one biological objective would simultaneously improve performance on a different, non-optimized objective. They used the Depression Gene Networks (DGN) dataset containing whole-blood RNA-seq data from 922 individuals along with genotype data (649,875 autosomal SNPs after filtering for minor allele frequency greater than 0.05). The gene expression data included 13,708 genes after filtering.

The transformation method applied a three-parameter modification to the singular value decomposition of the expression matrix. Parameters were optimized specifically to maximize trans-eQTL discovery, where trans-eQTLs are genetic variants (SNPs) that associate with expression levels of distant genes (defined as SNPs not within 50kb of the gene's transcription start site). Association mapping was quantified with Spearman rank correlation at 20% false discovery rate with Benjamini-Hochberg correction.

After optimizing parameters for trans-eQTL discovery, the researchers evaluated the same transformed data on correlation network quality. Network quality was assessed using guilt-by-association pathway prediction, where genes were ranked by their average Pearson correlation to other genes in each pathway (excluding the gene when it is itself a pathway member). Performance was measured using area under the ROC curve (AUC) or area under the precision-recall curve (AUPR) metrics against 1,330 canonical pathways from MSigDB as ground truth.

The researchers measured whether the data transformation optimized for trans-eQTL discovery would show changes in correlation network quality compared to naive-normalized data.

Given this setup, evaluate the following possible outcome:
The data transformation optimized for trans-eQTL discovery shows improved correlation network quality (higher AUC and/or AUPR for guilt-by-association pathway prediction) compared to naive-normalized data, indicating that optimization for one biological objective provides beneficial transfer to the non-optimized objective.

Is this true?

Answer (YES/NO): YES